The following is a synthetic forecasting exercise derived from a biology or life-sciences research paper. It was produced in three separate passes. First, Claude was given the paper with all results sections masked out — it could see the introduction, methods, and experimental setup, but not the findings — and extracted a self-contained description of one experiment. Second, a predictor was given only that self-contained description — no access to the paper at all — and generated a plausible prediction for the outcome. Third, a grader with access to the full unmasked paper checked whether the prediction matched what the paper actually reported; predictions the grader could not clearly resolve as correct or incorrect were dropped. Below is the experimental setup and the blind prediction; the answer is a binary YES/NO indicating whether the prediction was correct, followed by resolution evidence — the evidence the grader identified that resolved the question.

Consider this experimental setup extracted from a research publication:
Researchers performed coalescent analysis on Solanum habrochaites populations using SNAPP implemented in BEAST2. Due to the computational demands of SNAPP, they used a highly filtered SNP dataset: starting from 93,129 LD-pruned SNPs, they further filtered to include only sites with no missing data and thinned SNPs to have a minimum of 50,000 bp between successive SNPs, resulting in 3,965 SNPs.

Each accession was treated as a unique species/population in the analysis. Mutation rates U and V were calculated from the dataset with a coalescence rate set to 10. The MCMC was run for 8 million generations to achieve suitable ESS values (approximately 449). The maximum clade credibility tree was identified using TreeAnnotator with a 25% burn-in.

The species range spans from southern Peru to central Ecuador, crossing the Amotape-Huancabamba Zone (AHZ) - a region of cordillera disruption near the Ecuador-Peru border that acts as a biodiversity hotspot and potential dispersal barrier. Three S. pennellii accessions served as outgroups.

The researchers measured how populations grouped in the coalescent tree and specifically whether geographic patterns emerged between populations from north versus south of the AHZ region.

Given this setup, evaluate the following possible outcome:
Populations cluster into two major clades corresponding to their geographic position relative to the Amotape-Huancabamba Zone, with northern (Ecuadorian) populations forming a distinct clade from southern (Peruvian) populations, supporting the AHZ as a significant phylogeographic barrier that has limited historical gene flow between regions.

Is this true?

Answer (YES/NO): YES